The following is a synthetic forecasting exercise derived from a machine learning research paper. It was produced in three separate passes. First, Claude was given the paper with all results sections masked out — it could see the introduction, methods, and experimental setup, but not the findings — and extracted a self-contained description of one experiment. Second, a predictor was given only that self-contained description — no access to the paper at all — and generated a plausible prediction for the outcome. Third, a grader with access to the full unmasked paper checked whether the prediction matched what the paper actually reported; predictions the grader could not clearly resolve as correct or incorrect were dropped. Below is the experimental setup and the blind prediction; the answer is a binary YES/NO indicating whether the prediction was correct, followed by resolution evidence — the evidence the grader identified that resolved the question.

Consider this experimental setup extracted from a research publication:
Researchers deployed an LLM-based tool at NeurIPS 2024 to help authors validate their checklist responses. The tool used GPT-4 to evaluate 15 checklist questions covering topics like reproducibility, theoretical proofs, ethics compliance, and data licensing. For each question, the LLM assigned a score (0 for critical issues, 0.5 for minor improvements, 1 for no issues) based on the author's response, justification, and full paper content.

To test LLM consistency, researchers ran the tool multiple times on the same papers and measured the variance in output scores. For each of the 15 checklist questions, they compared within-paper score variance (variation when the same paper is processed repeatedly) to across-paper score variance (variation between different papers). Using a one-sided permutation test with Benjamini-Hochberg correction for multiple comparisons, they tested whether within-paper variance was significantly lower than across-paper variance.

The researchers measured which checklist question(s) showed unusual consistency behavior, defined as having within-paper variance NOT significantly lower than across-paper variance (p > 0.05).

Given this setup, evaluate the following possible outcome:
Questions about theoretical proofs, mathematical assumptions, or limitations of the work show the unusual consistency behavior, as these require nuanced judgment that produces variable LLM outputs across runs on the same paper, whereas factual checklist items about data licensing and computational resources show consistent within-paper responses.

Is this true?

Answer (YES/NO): NO